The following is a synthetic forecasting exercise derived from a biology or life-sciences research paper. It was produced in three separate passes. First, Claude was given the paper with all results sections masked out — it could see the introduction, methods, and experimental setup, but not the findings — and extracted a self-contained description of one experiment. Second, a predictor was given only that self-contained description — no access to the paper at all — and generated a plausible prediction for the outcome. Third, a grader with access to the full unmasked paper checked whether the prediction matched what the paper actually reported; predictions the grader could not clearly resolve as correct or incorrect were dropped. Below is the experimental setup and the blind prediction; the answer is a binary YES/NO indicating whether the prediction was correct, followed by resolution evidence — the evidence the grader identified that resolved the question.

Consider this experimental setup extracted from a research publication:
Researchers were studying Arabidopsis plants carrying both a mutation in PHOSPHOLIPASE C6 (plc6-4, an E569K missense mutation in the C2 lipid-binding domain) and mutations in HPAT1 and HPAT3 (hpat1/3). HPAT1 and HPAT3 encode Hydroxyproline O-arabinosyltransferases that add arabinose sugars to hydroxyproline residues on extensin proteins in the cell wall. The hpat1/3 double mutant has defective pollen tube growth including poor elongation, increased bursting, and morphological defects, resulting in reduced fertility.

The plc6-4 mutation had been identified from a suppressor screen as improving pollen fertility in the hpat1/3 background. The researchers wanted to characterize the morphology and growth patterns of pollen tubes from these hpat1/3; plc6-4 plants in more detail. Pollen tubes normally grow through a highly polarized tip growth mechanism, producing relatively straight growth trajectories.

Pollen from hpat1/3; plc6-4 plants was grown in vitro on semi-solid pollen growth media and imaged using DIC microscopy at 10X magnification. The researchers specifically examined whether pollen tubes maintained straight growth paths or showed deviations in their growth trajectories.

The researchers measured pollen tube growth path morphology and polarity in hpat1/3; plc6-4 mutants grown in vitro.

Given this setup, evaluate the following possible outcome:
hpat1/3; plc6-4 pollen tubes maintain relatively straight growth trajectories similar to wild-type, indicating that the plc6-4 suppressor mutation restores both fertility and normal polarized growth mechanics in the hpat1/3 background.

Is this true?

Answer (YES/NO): YES